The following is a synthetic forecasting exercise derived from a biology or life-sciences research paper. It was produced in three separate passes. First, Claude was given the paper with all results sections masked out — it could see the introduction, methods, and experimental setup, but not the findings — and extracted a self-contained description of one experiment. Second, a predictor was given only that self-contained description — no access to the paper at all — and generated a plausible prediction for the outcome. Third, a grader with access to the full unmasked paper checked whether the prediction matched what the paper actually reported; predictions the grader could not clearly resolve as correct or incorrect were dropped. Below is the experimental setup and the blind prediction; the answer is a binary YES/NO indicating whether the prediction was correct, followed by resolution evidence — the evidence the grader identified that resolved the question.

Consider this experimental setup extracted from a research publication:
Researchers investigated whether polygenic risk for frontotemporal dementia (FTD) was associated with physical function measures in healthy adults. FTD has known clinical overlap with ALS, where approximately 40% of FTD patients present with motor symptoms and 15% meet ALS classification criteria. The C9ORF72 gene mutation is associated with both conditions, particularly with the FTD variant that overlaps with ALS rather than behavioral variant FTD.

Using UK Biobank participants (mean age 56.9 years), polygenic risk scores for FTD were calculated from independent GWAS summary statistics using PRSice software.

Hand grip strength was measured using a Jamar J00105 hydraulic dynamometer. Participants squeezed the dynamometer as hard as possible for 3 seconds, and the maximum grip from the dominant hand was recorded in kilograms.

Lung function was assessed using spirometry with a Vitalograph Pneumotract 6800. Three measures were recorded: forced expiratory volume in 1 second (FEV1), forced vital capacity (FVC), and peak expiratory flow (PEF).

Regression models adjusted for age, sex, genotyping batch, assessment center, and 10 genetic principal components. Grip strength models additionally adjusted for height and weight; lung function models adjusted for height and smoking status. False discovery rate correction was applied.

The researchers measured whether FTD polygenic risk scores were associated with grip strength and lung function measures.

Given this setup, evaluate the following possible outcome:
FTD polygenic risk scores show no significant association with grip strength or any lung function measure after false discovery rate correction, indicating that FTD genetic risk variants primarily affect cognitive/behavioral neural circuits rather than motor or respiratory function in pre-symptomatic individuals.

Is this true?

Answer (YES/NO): NO